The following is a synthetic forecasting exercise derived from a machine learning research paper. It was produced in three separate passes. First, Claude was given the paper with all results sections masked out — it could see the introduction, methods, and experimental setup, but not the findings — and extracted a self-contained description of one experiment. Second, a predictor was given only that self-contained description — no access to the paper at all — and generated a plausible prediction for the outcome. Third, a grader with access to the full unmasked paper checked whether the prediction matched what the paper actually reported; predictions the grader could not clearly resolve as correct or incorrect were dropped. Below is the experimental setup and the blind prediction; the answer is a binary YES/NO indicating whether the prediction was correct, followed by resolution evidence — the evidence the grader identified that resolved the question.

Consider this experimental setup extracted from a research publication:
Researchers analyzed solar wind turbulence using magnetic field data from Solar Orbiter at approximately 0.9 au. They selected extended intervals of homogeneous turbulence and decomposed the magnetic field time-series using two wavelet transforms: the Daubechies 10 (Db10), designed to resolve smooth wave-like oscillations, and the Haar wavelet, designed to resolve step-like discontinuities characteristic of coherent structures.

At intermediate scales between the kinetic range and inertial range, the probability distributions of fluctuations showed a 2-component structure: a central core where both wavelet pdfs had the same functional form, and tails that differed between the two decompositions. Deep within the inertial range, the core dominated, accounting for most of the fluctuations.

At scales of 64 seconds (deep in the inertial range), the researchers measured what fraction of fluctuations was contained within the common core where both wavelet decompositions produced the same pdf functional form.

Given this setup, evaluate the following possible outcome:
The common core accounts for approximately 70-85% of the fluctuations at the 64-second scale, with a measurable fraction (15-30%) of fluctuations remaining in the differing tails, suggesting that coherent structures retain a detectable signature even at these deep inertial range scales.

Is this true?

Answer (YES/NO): NO